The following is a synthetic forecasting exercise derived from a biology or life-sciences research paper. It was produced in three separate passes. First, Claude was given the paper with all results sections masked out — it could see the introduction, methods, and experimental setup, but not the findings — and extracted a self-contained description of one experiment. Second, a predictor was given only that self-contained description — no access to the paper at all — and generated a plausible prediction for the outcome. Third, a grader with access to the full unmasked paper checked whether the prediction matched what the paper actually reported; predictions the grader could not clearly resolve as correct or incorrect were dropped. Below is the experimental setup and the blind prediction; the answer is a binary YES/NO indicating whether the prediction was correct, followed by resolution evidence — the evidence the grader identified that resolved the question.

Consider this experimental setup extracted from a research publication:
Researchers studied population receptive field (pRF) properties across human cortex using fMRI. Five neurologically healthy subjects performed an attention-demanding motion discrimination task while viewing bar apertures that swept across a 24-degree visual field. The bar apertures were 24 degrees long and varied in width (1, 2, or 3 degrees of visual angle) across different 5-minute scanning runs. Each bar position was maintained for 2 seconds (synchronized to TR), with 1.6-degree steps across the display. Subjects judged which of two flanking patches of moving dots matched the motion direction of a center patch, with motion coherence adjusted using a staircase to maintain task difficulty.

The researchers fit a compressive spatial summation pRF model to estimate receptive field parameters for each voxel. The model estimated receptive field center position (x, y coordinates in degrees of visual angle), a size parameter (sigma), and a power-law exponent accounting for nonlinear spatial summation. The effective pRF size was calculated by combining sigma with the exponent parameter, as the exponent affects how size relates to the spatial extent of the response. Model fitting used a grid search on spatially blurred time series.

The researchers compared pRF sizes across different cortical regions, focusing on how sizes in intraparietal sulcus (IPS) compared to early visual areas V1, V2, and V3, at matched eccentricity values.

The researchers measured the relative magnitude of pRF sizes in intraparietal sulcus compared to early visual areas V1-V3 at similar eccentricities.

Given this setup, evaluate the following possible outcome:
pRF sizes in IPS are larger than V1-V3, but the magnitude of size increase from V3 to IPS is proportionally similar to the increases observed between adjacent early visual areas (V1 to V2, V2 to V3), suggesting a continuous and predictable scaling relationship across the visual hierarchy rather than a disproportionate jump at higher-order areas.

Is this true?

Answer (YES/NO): NO